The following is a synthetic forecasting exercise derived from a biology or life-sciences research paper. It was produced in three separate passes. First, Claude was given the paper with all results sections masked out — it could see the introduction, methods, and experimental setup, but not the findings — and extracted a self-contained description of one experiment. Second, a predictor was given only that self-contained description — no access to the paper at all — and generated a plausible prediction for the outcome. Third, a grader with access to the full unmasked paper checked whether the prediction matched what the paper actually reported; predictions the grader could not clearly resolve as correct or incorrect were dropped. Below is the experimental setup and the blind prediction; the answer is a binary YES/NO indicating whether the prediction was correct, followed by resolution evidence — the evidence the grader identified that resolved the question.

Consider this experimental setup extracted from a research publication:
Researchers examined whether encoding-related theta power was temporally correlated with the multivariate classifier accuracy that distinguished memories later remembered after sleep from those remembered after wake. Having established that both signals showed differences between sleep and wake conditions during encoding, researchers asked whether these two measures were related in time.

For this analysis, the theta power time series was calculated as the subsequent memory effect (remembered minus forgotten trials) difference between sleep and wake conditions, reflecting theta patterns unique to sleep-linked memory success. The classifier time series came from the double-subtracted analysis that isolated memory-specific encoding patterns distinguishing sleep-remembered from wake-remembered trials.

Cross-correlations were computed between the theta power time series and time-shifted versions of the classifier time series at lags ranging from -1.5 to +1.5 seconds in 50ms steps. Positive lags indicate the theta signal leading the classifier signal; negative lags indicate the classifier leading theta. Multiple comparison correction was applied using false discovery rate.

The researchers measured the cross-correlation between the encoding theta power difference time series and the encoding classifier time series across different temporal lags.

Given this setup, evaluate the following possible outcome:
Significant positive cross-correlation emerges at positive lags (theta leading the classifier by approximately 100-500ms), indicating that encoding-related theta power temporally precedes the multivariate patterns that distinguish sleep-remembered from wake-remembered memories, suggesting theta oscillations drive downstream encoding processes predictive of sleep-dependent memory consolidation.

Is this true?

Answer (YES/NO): NO